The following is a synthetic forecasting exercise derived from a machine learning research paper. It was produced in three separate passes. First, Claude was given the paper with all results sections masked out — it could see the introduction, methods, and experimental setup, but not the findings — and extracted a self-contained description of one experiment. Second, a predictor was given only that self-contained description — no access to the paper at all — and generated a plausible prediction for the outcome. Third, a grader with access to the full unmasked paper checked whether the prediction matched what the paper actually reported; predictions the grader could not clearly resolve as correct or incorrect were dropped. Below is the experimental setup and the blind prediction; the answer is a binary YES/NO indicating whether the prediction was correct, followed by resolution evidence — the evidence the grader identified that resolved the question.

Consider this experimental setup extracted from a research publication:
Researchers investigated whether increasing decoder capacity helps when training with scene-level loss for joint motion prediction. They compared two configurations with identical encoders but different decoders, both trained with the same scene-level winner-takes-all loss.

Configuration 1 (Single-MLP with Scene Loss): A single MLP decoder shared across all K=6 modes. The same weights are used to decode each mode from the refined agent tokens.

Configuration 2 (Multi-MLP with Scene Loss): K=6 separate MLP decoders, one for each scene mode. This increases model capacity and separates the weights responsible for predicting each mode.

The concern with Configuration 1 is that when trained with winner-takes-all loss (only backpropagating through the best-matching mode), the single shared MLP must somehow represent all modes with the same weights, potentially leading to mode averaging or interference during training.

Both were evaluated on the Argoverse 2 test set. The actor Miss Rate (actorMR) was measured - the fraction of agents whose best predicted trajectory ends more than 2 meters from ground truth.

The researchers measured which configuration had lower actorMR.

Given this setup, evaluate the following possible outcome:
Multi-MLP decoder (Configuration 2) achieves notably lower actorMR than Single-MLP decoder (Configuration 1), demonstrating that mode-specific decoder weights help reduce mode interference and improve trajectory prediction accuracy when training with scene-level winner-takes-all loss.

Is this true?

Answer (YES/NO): YES